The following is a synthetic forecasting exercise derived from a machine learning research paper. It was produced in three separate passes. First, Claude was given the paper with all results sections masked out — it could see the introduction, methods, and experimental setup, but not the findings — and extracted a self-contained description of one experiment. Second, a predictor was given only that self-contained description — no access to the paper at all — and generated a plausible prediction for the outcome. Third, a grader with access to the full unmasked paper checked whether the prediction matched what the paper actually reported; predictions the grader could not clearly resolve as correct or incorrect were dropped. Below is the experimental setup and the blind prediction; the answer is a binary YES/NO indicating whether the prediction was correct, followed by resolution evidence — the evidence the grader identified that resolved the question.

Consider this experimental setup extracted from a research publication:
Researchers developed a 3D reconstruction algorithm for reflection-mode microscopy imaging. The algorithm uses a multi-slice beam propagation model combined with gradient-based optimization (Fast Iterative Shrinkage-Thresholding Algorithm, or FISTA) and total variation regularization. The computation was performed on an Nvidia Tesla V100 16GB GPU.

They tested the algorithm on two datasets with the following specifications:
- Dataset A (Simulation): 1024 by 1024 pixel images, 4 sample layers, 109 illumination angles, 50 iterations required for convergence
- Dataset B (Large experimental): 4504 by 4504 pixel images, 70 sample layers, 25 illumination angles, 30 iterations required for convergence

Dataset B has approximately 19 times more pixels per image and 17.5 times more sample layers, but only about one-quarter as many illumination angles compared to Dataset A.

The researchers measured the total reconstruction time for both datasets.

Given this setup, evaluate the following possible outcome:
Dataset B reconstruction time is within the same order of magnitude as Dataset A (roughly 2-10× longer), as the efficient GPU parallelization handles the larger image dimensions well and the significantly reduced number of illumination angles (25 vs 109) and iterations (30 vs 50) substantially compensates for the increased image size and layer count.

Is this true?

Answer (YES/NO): NO